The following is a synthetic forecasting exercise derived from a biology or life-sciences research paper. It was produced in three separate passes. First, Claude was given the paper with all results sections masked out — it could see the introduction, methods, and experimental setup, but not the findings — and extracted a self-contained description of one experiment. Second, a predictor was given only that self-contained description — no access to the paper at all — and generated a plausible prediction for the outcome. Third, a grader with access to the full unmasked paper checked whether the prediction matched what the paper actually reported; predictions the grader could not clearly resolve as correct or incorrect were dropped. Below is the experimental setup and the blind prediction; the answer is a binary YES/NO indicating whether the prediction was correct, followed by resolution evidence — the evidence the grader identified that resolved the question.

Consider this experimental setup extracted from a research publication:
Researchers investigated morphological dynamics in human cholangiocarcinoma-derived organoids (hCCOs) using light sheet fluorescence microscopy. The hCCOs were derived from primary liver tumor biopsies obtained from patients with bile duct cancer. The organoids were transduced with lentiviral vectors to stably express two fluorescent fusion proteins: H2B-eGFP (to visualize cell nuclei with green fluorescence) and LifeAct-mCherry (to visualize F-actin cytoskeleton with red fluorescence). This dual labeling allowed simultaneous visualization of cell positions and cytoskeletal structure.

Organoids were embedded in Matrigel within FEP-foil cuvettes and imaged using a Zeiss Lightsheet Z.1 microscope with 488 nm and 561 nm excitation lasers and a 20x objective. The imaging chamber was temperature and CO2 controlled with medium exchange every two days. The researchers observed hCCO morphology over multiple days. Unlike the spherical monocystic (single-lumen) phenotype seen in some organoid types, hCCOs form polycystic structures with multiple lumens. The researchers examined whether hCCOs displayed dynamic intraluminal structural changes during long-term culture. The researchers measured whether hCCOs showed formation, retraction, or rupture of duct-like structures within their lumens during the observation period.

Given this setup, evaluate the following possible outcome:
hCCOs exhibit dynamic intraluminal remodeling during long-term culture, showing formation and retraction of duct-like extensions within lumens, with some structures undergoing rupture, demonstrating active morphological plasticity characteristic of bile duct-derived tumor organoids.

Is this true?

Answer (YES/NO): YES